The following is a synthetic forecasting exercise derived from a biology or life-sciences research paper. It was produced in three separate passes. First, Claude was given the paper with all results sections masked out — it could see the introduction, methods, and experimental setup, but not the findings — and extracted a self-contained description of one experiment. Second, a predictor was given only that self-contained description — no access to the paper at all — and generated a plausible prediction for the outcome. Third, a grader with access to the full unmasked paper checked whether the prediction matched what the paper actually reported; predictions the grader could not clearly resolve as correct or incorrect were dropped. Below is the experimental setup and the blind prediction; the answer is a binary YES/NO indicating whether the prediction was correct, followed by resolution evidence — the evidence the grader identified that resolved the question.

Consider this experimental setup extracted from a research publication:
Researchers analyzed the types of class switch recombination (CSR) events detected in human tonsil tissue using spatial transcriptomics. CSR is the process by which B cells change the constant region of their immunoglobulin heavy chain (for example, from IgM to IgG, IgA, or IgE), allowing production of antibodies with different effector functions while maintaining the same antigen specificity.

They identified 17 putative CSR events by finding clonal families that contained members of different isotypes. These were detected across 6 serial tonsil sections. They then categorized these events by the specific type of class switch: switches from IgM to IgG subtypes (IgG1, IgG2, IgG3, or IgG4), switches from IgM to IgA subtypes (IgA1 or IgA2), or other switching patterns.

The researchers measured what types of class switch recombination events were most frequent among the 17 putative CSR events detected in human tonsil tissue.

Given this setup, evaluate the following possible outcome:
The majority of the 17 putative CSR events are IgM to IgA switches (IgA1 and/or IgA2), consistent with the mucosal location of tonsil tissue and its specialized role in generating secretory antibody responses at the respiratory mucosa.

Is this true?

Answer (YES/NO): NO